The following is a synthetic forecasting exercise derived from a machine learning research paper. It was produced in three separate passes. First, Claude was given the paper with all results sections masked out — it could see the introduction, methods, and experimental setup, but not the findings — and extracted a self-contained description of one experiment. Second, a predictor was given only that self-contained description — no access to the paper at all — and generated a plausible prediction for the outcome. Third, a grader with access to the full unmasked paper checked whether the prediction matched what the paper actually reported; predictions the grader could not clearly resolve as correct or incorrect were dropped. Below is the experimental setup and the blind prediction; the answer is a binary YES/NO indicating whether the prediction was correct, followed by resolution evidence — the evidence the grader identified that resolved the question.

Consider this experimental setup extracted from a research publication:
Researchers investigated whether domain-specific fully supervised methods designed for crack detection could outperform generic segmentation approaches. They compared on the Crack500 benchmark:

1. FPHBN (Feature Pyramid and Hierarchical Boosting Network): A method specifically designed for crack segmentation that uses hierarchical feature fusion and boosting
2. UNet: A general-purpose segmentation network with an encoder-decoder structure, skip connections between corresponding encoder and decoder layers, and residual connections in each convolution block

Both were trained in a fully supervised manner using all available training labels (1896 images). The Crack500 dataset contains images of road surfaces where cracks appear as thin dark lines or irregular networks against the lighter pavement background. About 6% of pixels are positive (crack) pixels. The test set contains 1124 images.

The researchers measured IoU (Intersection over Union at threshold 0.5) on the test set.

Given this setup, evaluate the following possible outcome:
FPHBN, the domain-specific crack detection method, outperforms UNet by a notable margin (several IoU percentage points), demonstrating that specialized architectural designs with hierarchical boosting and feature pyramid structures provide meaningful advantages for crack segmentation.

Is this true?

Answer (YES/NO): NO